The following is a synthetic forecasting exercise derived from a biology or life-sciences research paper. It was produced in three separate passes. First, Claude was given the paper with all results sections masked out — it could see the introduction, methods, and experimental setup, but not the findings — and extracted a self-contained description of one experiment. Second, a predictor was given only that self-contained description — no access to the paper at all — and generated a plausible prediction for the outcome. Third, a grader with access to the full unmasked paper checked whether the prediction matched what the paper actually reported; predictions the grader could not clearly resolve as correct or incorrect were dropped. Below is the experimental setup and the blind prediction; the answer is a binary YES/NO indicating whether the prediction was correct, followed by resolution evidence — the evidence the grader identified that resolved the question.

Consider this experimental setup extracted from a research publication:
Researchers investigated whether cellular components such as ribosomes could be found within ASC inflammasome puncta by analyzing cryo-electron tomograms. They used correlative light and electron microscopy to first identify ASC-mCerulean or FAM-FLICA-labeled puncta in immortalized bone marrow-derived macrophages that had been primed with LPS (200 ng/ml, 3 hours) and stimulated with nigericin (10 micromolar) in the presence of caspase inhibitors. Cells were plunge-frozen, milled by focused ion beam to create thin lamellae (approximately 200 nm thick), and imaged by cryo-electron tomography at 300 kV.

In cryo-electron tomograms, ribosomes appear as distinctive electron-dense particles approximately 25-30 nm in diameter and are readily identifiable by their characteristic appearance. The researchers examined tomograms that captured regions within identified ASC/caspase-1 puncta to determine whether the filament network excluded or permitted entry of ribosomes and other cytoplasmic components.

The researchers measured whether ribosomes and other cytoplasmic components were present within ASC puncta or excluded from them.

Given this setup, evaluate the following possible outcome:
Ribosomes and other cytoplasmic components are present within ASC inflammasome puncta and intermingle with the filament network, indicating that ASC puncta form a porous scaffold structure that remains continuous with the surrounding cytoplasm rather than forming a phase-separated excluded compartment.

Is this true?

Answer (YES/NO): YES